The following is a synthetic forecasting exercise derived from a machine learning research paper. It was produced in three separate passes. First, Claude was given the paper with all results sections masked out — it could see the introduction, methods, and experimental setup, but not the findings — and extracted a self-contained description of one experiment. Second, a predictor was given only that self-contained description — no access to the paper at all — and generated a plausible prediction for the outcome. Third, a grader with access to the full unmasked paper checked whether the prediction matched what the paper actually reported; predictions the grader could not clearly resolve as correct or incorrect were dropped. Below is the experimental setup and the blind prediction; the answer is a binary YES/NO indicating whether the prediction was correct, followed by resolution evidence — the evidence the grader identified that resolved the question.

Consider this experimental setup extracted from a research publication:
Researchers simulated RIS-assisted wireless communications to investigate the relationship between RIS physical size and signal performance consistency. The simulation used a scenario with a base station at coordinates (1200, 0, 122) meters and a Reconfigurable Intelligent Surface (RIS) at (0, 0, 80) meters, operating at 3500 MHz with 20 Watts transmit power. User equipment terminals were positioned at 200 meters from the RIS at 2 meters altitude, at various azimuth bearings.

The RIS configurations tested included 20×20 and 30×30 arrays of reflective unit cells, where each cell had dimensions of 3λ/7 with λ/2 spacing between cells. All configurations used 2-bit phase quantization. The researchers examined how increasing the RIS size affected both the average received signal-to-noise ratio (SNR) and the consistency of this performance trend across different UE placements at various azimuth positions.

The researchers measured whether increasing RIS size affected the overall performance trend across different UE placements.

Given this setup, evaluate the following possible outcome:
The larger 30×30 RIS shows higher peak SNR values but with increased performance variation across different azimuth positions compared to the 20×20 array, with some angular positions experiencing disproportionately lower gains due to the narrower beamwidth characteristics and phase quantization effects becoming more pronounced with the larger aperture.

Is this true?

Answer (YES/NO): NO